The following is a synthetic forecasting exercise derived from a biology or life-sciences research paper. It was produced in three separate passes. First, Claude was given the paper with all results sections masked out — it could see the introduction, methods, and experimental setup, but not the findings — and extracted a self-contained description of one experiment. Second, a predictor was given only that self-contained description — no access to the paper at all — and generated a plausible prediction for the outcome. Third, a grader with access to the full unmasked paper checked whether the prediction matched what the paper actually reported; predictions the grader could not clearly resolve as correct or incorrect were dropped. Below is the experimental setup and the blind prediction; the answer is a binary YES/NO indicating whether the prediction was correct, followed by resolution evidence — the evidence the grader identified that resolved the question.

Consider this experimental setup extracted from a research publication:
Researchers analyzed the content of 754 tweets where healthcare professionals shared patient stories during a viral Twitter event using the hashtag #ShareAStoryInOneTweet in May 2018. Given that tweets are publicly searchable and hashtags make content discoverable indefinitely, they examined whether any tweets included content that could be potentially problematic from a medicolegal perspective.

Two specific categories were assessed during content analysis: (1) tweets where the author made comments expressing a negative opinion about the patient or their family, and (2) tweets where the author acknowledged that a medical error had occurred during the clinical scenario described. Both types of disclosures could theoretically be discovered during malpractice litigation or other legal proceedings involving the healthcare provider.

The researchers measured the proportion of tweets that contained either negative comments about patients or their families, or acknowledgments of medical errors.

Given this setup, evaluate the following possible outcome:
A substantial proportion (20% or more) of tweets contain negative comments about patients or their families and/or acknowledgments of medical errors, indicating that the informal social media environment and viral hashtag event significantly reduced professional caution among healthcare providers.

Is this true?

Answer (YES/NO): NO